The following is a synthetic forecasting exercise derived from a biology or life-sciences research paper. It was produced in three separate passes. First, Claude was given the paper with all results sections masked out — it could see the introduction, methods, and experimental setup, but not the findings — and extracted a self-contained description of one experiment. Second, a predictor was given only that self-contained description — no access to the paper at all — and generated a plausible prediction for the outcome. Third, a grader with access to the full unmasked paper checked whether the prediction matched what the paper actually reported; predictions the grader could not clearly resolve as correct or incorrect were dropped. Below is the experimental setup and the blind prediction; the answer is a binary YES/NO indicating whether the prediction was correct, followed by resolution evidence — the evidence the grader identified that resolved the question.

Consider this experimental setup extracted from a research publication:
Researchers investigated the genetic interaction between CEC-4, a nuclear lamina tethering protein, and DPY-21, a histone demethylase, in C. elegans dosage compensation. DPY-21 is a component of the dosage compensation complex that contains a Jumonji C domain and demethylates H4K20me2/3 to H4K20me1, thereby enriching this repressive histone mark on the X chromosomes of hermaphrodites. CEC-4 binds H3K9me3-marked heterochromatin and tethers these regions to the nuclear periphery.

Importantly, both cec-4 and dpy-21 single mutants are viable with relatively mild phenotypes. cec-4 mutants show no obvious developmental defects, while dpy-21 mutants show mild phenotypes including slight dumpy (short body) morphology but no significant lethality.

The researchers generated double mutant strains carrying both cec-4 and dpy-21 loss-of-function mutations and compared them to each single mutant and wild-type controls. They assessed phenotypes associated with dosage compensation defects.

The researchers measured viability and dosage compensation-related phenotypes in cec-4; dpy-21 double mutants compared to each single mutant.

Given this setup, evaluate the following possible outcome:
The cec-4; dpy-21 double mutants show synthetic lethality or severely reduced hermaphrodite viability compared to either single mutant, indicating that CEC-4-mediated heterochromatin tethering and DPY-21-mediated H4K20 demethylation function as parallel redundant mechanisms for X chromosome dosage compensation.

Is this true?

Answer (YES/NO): NO